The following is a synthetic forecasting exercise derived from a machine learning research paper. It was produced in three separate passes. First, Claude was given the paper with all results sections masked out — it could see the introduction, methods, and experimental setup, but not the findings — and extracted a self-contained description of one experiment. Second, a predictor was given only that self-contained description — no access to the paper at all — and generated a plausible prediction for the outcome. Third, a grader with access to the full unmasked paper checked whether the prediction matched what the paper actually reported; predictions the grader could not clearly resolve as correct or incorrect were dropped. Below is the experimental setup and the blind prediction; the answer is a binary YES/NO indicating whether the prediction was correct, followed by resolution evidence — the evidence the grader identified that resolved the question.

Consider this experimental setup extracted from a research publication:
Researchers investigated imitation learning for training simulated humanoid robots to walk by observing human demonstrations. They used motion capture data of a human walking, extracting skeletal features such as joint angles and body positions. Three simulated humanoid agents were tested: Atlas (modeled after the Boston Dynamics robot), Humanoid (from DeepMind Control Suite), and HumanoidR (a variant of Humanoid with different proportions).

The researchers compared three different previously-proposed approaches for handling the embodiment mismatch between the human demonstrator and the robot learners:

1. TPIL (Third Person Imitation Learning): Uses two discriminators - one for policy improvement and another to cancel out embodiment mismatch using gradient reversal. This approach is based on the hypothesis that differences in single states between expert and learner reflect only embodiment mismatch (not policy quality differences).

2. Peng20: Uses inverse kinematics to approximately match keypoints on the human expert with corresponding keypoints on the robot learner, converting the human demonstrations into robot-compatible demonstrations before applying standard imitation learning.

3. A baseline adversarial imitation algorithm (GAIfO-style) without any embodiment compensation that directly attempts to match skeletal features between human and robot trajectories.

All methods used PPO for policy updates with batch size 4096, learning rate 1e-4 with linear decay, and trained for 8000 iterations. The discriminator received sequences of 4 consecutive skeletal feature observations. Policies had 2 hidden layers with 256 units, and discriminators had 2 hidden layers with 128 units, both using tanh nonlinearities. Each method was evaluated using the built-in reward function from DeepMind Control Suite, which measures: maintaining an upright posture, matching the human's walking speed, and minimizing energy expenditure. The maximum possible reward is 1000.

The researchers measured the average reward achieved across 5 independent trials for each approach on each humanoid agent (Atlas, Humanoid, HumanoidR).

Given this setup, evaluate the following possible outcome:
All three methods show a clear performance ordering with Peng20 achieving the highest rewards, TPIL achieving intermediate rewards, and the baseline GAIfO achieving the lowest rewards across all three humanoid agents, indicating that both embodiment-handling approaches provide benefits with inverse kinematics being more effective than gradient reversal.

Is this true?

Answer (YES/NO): NO